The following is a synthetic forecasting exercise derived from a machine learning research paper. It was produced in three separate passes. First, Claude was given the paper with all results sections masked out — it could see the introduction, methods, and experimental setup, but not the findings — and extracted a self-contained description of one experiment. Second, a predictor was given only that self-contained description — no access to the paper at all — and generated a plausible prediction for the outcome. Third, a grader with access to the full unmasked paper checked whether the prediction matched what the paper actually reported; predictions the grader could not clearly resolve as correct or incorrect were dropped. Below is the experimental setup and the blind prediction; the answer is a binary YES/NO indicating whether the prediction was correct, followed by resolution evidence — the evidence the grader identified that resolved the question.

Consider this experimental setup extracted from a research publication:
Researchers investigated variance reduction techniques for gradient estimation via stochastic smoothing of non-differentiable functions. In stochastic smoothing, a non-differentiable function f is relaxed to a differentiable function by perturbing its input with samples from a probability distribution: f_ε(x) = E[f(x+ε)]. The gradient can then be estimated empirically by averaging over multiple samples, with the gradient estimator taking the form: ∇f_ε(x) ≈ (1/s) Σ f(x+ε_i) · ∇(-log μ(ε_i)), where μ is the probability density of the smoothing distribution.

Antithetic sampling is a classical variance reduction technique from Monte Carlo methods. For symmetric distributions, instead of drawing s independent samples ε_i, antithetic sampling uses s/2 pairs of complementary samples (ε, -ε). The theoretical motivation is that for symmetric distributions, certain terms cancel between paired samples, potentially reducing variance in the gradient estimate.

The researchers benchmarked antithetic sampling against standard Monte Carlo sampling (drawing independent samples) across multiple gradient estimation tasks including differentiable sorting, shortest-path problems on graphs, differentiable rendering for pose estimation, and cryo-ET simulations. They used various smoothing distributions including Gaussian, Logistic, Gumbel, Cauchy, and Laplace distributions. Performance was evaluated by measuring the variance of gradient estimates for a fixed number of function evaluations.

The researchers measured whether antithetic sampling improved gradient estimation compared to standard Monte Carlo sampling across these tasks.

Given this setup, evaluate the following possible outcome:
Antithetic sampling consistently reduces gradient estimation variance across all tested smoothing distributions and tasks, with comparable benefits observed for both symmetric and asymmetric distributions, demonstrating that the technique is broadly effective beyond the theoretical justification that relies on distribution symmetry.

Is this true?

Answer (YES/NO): NO